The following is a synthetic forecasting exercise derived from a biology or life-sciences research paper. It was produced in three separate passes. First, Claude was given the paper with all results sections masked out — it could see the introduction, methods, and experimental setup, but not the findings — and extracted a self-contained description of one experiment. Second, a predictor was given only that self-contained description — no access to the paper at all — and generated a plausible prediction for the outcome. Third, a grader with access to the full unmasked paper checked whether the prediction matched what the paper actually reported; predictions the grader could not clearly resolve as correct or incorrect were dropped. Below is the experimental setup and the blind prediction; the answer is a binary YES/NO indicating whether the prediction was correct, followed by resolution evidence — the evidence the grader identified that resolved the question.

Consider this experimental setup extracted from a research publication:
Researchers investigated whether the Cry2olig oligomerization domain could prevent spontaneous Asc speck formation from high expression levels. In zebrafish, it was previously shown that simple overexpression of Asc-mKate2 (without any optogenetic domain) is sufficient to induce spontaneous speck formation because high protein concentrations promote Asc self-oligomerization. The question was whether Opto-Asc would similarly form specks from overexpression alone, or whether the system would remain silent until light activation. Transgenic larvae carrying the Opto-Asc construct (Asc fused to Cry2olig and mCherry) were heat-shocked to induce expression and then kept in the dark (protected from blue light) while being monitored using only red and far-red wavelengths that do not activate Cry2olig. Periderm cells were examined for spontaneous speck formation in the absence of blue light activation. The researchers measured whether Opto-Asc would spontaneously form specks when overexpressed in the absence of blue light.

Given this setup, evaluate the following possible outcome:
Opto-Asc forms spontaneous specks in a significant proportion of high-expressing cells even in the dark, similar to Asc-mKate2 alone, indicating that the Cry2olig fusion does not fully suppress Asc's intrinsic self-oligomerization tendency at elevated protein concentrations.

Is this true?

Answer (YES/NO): NO